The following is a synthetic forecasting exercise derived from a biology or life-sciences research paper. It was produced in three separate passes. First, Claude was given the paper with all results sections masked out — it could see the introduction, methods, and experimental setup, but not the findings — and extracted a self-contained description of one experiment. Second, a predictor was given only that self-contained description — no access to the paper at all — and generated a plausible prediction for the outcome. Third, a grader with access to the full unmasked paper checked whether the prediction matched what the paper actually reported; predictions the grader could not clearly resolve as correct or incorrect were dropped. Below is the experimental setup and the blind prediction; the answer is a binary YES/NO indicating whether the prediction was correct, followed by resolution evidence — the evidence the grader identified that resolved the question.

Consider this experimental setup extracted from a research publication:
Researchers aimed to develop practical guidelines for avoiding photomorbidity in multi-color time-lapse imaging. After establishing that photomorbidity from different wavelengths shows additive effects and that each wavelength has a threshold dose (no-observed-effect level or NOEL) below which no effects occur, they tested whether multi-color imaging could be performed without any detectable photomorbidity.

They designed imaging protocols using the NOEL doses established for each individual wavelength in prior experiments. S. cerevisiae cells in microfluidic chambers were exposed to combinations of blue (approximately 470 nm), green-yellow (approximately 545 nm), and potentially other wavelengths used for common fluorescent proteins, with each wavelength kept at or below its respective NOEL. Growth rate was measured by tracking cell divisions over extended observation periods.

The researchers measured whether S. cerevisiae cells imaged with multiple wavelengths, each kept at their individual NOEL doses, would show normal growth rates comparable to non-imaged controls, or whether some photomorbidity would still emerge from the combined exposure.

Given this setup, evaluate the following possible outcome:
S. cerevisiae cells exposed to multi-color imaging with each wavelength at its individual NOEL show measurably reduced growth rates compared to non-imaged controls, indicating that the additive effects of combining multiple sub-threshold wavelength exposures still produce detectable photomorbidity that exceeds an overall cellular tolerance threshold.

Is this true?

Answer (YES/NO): NO